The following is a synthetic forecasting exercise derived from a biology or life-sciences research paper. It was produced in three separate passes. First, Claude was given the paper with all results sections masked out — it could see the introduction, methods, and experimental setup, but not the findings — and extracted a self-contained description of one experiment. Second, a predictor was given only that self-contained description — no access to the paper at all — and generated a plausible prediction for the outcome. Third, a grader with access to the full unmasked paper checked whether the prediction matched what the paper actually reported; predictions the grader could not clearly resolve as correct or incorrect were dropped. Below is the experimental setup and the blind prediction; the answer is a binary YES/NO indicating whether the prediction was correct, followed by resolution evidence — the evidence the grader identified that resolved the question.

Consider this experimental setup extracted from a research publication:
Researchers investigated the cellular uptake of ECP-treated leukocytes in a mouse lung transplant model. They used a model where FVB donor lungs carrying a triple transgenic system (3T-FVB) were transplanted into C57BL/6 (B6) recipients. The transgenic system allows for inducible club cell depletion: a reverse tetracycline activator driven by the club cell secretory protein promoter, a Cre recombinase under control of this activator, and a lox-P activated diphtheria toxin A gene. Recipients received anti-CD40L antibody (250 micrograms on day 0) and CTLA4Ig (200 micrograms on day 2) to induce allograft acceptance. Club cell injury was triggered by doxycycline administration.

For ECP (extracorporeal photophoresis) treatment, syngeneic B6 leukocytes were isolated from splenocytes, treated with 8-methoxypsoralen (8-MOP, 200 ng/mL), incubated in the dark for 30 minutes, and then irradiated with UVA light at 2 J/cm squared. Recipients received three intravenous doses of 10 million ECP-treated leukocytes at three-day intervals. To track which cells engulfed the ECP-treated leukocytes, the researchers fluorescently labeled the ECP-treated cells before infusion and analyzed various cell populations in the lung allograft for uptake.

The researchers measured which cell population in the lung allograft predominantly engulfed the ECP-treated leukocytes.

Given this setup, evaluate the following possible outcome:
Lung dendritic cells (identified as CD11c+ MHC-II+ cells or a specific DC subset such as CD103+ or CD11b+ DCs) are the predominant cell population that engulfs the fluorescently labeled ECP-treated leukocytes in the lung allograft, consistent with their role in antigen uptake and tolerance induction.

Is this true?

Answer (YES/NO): NO